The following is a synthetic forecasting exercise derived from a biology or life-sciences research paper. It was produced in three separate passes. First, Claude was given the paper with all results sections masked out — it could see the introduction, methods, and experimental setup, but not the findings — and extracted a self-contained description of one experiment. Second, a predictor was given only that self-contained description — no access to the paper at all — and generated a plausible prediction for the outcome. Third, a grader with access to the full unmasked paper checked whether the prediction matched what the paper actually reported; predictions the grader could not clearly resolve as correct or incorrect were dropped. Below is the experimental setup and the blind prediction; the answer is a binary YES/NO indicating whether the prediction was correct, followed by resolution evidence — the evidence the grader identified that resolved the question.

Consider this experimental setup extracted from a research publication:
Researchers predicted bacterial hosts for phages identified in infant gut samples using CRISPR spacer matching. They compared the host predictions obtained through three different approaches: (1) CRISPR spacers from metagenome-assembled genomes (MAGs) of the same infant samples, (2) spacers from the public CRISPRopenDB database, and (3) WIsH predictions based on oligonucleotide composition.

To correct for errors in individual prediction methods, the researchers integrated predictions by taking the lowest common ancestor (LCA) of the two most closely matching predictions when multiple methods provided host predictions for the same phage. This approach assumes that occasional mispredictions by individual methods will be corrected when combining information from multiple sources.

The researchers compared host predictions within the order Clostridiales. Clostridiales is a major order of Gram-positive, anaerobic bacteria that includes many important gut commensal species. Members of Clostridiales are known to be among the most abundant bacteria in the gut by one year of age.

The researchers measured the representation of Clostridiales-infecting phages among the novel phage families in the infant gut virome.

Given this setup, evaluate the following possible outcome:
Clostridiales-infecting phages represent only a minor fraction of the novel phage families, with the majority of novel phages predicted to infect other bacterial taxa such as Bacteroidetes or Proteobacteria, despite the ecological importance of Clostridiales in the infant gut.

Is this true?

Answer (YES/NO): NO